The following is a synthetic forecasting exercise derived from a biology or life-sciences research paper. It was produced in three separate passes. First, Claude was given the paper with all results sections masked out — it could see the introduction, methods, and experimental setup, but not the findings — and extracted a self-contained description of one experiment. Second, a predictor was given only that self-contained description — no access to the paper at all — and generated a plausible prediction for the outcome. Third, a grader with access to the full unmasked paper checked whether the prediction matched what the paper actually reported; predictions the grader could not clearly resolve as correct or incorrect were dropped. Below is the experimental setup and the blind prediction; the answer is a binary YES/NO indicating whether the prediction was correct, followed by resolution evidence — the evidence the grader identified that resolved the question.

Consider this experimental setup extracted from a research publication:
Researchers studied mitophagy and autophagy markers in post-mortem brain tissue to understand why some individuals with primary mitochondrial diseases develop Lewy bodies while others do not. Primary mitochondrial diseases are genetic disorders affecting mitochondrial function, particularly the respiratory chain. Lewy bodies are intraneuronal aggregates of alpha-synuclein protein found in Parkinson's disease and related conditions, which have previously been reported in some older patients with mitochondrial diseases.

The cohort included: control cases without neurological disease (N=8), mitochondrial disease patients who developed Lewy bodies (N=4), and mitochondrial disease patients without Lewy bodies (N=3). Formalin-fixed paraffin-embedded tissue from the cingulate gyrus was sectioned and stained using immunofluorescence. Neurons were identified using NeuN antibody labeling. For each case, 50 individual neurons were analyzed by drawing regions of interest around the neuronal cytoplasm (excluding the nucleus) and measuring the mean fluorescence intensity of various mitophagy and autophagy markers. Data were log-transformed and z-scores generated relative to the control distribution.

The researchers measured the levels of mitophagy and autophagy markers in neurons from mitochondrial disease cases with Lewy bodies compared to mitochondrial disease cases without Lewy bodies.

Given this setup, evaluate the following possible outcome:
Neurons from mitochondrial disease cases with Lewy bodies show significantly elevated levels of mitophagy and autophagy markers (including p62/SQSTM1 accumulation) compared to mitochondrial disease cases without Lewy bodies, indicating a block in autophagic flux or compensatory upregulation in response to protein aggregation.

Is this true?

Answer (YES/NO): NO